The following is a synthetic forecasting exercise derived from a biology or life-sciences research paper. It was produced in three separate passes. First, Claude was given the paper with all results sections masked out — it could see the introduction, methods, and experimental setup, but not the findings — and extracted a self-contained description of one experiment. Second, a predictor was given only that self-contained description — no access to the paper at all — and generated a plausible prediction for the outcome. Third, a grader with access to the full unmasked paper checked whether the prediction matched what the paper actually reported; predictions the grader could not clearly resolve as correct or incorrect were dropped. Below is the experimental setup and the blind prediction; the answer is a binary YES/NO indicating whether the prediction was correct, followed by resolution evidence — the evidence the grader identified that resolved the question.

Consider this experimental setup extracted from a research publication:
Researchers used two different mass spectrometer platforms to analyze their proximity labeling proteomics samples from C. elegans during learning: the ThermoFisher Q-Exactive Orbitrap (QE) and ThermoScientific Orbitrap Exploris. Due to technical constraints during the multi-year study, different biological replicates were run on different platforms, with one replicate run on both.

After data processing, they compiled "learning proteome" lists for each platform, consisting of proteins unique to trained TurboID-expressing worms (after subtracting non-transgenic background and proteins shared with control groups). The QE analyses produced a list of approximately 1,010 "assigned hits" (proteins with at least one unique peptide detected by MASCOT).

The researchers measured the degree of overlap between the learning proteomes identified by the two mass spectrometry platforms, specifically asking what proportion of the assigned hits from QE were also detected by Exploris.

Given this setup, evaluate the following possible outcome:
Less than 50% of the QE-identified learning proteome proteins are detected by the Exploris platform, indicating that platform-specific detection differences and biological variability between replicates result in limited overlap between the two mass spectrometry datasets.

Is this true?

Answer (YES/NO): YES